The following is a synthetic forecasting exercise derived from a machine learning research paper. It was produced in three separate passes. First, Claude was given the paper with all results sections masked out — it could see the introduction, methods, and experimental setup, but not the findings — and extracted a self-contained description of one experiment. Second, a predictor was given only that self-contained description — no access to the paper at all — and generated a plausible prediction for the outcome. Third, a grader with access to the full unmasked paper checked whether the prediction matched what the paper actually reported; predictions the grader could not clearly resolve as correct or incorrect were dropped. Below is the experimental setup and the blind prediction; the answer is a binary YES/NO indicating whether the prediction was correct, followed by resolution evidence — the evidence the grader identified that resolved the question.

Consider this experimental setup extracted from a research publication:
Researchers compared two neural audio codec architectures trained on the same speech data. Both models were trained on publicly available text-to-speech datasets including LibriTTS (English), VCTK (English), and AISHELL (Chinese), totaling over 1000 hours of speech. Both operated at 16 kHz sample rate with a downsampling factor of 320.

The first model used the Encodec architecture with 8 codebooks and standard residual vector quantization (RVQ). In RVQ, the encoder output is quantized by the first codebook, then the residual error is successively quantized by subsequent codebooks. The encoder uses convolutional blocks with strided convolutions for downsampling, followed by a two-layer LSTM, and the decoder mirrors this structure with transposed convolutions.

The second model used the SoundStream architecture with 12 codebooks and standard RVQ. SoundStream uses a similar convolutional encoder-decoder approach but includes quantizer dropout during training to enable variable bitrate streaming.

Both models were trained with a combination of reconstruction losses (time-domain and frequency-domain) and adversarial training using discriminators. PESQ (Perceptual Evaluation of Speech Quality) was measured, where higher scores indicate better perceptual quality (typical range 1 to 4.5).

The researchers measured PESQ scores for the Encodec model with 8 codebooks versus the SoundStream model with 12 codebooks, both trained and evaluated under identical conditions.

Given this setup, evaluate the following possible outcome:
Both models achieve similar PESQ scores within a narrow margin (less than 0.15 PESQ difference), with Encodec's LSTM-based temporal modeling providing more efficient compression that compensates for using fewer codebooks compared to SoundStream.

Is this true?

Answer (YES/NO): NO